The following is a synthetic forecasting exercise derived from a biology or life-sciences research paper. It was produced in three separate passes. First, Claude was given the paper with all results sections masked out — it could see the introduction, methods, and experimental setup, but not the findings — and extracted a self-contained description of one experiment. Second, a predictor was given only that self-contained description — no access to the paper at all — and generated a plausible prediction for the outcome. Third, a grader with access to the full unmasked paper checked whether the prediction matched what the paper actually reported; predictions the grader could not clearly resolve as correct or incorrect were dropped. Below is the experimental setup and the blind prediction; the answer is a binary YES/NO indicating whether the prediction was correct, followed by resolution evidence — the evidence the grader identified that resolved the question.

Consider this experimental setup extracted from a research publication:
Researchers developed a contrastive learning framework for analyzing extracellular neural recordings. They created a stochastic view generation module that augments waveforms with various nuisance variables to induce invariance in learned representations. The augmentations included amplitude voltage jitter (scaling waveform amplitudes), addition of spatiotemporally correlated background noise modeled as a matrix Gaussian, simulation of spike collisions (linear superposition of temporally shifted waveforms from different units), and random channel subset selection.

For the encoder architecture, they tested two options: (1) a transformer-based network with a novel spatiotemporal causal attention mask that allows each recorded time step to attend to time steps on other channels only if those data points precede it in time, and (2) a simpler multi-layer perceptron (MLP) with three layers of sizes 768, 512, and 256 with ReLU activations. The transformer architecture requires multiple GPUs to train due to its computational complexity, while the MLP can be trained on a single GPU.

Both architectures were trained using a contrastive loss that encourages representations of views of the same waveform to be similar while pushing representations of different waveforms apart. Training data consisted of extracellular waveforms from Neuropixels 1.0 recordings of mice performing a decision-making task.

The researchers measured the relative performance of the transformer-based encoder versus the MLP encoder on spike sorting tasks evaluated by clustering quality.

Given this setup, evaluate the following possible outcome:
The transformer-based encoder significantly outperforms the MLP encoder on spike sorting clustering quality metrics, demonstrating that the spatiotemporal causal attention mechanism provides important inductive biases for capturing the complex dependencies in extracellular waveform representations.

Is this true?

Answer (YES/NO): NO